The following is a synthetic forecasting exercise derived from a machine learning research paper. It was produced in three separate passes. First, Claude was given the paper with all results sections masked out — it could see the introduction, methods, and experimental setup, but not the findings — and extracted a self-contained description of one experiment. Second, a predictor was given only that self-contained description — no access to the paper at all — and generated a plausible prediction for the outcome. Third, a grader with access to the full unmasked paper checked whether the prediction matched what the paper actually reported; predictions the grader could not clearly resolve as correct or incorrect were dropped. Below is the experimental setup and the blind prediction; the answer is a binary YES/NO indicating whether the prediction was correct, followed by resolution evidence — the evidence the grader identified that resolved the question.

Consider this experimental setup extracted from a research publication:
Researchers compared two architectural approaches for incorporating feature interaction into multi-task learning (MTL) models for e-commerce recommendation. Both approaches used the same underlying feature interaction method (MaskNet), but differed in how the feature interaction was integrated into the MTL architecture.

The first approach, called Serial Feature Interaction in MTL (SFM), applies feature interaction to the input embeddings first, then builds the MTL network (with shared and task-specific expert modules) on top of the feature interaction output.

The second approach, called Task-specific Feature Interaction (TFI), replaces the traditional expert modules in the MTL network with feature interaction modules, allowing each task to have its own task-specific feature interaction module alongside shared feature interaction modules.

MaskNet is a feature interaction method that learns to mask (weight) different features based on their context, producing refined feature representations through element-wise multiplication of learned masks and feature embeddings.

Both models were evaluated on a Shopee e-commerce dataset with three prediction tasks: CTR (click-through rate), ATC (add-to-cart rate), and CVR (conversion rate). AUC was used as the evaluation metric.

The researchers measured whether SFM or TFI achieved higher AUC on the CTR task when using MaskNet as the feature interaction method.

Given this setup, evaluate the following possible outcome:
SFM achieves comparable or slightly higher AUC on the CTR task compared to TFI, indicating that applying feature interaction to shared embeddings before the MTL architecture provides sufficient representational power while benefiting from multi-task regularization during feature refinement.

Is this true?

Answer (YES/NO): NO